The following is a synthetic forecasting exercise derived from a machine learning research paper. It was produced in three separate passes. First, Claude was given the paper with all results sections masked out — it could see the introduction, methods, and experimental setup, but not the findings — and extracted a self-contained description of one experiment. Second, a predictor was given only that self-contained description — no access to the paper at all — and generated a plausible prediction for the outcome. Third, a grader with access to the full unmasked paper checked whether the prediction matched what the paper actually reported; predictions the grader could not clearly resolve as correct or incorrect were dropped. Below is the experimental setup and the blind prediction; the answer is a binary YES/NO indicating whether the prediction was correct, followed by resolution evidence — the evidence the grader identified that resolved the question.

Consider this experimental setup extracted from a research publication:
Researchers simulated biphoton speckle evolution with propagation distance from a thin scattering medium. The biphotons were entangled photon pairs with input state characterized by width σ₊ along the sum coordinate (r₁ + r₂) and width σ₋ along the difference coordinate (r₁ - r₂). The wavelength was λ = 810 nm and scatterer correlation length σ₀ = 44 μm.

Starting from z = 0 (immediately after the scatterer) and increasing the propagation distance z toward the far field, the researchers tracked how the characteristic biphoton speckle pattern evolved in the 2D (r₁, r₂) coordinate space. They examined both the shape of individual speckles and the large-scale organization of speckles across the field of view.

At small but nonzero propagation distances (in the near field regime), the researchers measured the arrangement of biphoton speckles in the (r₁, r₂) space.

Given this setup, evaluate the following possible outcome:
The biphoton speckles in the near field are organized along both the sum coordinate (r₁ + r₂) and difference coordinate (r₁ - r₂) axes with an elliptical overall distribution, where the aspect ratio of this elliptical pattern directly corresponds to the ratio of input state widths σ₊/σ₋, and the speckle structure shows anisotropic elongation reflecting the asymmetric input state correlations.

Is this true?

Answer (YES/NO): NO